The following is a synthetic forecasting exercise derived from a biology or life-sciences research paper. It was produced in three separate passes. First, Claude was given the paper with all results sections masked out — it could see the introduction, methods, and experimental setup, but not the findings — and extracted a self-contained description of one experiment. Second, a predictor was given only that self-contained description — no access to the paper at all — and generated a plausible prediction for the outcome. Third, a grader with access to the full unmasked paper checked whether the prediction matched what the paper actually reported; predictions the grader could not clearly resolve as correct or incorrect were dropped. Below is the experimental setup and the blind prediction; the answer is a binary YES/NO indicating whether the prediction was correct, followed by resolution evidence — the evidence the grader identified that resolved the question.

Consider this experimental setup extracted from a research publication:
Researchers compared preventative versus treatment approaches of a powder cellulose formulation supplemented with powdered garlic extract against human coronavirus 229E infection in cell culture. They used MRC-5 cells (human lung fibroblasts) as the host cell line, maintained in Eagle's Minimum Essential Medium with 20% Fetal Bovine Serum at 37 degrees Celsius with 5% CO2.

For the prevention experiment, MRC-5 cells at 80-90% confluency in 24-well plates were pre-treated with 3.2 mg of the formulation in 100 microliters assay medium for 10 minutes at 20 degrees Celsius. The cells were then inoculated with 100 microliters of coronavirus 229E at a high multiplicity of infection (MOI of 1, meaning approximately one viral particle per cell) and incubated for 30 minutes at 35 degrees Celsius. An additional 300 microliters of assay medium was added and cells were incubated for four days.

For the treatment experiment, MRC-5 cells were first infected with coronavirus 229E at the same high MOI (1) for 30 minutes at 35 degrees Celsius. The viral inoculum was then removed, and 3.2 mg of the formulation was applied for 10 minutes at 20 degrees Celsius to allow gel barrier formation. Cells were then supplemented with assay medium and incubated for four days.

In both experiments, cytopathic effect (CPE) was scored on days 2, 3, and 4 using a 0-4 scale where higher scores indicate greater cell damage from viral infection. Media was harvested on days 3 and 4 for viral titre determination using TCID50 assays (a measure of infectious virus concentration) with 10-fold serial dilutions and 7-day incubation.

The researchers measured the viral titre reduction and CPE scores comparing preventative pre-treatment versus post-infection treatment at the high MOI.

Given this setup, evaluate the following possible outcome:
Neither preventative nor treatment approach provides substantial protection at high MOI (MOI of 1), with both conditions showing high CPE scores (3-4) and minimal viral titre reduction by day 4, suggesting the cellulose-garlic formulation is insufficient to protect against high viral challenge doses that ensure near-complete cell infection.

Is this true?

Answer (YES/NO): NO